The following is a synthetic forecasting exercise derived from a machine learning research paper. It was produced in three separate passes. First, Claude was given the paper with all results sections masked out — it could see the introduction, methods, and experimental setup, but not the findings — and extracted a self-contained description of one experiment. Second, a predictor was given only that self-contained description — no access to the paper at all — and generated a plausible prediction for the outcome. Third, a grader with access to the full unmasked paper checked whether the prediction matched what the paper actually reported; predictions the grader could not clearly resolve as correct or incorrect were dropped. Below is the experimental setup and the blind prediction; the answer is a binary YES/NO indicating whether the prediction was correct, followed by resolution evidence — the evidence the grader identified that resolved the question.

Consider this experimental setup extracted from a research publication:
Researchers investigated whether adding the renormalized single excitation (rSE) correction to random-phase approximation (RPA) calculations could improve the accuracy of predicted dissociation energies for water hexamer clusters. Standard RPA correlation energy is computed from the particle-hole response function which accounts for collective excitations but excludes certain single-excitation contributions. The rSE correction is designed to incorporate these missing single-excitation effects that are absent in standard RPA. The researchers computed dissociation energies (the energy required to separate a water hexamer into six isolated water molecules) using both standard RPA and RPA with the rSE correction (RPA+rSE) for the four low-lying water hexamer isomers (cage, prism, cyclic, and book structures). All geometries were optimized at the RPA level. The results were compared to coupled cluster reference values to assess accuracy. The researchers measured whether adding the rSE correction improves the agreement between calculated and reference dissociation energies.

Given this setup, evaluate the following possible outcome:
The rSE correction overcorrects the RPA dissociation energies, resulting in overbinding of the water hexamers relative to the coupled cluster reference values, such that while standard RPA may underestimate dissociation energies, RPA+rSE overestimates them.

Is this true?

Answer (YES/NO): NO